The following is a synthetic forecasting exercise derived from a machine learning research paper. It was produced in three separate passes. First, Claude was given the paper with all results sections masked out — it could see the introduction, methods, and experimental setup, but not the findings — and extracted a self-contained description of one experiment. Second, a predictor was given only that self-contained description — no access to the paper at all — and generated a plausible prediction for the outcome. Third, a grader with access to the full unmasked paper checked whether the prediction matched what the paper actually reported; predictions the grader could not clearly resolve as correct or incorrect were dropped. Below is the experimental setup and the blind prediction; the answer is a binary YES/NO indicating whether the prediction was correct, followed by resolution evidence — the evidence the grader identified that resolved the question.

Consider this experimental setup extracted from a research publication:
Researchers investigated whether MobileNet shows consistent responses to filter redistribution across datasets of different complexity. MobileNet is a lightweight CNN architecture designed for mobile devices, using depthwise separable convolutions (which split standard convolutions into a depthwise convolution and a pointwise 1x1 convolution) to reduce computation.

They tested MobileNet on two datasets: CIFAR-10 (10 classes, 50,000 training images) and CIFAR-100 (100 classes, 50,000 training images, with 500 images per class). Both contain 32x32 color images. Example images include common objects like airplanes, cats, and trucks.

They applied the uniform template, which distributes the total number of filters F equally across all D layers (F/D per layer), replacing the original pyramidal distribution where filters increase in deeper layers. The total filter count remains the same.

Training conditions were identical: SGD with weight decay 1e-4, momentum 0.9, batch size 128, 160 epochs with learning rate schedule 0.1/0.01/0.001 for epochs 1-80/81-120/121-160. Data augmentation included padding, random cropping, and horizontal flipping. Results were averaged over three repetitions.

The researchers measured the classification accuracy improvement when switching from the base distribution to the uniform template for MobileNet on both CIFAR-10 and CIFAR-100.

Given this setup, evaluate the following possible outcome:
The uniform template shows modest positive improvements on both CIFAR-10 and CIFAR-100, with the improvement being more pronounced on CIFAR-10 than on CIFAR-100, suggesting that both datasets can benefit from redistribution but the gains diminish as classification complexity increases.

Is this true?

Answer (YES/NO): NO